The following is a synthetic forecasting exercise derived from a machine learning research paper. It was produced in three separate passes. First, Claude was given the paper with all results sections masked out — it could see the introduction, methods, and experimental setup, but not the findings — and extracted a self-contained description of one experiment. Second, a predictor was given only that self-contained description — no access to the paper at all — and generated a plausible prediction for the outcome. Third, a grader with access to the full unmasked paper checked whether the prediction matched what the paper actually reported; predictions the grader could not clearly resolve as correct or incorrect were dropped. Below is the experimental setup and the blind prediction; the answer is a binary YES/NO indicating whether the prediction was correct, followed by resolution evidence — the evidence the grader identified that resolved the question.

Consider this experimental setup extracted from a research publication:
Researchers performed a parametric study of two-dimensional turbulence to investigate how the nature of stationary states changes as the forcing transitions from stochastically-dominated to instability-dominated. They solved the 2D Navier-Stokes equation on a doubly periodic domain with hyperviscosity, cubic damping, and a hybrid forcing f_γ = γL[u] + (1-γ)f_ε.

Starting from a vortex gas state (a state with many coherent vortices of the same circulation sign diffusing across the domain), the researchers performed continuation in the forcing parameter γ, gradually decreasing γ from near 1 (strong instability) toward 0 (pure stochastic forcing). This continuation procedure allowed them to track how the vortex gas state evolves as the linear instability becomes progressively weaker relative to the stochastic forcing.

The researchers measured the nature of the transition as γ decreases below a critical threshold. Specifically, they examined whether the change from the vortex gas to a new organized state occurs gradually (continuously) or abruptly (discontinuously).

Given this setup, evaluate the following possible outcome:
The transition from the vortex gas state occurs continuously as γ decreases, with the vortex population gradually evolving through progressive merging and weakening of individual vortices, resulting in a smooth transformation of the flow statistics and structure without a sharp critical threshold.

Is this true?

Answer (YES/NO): NO